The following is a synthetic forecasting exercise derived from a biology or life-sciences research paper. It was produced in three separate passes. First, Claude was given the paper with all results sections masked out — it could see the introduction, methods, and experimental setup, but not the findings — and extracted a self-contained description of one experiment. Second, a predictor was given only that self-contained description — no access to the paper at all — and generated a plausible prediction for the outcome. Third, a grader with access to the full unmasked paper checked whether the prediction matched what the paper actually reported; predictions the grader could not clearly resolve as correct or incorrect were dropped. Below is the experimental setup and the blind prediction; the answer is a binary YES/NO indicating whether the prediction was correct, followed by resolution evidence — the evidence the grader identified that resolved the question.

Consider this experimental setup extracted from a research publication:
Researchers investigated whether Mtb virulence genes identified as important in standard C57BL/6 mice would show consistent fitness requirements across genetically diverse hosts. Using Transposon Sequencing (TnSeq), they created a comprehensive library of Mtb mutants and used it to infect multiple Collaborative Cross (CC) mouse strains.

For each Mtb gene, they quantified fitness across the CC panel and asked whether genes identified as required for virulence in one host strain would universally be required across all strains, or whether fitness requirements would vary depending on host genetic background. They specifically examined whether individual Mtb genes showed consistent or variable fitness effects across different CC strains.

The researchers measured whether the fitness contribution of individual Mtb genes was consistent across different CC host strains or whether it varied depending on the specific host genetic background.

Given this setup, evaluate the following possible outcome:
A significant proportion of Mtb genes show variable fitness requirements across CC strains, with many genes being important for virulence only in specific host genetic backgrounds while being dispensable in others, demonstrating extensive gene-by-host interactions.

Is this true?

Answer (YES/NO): YES